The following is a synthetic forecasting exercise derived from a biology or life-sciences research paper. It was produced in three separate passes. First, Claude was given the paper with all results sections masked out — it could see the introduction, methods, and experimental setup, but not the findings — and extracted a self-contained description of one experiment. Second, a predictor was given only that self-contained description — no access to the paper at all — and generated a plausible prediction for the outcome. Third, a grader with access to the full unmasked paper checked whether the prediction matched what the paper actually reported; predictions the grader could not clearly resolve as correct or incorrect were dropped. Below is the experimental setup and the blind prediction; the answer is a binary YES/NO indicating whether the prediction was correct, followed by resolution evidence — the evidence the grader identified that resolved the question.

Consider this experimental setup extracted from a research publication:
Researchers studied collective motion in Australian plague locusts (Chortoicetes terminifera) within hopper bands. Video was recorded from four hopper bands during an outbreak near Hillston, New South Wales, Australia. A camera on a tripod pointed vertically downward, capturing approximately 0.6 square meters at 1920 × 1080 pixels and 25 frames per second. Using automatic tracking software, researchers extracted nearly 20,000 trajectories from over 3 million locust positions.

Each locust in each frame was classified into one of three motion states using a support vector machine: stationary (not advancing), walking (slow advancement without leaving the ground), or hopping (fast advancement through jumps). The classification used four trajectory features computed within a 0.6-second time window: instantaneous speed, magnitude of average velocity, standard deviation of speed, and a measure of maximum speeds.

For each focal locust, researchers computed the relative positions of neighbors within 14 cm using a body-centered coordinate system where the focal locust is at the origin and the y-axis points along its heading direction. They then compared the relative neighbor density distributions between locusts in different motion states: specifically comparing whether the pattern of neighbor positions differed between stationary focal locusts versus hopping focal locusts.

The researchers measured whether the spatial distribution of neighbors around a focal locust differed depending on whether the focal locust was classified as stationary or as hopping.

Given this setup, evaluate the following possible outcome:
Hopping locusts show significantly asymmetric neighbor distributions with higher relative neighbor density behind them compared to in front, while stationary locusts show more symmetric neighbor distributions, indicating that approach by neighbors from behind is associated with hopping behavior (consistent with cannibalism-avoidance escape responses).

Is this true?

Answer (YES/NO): NO